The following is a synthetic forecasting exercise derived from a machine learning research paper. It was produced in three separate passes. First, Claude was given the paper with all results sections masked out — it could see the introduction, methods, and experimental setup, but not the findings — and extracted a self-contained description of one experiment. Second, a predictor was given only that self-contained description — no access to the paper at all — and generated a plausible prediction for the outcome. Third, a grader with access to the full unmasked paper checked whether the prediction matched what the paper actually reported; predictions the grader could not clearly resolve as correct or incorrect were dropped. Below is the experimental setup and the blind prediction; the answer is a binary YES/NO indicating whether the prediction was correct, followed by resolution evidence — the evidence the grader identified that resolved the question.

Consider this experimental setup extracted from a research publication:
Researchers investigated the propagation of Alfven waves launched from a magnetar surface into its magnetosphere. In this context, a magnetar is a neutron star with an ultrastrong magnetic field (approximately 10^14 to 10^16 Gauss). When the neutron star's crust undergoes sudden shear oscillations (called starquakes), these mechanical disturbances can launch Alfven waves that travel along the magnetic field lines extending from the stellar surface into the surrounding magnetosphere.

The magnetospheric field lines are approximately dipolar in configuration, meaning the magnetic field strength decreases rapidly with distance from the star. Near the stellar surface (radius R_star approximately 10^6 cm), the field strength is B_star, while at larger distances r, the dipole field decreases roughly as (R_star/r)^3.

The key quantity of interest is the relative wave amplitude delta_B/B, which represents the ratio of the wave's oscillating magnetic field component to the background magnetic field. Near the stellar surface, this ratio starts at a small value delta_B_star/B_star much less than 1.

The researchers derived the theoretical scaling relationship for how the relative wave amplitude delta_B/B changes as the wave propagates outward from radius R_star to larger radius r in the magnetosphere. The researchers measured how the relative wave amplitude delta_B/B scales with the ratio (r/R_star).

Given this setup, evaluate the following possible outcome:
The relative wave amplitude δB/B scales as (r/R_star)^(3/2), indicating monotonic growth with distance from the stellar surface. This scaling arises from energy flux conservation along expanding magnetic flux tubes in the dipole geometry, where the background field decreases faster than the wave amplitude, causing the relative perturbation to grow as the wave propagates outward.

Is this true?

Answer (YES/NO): YES